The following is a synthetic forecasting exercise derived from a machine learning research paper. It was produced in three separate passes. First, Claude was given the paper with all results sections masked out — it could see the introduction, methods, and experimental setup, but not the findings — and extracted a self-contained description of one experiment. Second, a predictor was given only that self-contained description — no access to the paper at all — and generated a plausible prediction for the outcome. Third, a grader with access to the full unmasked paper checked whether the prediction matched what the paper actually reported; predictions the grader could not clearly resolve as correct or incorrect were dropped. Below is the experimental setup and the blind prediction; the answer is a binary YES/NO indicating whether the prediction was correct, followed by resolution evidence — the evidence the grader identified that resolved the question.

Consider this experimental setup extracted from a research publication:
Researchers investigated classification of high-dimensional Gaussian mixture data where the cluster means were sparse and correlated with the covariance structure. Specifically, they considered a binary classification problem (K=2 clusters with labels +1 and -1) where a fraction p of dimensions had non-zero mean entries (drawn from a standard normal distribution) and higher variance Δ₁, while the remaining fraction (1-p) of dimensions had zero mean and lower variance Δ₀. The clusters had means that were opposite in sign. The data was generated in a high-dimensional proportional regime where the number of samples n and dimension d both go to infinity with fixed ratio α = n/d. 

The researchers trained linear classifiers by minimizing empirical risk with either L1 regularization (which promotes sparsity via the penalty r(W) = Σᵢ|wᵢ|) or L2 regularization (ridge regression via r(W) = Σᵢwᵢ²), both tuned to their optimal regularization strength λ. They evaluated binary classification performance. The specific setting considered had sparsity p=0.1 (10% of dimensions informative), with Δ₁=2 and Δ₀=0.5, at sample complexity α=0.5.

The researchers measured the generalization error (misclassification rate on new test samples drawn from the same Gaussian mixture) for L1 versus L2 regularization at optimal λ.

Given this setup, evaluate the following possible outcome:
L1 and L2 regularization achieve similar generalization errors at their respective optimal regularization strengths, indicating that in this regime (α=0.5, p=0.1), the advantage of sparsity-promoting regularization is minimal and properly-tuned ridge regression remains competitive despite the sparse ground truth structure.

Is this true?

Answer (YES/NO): YES